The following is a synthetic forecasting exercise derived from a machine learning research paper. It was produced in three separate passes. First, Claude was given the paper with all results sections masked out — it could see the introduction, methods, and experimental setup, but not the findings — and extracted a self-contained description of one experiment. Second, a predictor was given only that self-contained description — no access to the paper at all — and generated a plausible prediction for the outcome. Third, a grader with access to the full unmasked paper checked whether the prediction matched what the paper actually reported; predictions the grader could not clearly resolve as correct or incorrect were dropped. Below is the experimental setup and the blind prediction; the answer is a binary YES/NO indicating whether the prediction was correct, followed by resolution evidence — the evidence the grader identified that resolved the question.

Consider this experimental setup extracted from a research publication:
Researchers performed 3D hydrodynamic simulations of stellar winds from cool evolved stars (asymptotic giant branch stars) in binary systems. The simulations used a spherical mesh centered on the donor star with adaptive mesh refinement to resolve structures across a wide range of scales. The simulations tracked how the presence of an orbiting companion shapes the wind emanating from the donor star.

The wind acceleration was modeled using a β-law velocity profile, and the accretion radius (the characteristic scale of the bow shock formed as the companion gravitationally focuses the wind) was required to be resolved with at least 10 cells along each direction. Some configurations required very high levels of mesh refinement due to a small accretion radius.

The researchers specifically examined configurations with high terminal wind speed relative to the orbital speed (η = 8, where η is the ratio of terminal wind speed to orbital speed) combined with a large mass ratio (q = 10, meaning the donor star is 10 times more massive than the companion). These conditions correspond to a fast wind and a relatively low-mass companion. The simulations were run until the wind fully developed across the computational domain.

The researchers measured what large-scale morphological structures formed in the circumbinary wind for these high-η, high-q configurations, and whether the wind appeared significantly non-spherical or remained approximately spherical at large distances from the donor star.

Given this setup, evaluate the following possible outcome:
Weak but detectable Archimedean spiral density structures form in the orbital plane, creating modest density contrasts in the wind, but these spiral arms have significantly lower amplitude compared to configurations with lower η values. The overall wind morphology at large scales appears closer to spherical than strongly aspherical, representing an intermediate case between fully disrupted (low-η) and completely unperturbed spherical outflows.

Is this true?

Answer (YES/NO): NO